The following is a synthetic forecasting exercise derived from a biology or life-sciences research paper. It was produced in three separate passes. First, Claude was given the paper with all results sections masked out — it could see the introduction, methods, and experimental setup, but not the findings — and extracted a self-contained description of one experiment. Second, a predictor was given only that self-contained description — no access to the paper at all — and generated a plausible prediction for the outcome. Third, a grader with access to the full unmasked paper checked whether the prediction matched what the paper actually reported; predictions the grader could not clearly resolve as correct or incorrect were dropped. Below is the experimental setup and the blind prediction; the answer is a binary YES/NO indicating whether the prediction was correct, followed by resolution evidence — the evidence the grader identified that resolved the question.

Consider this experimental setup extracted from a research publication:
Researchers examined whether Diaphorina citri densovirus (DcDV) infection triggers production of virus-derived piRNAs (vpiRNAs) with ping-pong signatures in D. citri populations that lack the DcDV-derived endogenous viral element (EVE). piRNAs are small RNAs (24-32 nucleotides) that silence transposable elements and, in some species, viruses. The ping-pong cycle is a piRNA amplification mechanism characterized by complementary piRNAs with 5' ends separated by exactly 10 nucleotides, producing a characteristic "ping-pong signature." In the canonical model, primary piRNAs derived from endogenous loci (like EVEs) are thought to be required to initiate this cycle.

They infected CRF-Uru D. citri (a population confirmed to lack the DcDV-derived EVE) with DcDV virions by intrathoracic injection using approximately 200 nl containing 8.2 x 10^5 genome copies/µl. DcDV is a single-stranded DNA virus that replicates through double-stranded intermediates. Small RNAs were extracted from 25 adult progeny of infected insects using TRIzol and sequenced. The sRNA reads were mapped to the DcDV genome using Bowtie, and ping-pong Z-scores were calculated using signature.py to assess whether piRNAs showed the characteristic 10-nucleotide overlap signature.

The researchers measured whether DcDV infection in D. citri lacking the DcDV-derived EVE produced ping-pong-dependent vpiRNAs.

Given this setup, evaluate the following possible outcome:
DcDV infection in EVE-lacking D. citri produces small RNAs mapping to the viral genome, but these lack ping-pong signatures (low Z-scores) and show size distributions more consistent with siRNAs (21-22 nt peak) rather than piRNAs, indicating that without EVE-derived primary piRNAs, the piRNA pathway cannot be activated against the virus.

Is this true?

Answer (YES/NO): NO